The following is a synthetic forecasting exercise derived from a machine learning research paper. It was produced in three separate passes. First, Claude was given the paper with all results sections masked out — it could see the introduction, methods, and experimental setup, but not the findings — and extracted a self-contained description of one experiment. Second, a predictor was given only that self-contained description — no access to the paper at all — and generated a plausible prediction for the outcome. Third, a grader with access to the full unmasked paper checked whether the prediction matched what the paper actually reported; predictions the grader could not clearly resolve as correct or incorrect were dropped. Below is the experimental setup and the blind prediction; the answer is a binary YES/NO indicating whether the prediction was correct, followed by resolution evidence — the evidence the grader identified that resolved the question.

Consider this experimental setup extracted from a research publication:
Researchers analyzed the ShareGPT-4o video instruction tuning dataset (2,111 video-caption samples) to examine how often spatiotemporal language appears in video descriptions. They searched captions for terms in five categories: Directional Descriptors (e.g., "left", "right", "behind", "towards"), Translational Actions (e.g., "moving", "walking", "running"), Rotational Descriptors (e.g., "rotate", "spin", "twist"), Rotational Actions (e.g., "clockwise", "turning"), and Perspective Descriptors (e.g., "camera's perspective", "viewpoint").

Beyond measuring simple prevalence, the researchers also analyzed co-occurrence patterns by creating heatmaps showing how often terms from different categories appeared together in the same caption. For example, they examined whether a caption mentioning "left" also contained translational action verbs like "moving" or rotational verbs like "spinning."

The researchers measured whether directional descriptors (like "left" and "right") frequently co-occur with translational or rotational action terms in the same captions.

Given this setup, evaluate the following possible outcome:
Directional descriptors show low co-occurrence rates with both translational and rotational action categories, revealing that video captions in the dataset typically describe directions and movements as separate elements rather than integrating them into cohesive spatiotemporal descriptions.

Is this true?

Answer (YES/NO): YES